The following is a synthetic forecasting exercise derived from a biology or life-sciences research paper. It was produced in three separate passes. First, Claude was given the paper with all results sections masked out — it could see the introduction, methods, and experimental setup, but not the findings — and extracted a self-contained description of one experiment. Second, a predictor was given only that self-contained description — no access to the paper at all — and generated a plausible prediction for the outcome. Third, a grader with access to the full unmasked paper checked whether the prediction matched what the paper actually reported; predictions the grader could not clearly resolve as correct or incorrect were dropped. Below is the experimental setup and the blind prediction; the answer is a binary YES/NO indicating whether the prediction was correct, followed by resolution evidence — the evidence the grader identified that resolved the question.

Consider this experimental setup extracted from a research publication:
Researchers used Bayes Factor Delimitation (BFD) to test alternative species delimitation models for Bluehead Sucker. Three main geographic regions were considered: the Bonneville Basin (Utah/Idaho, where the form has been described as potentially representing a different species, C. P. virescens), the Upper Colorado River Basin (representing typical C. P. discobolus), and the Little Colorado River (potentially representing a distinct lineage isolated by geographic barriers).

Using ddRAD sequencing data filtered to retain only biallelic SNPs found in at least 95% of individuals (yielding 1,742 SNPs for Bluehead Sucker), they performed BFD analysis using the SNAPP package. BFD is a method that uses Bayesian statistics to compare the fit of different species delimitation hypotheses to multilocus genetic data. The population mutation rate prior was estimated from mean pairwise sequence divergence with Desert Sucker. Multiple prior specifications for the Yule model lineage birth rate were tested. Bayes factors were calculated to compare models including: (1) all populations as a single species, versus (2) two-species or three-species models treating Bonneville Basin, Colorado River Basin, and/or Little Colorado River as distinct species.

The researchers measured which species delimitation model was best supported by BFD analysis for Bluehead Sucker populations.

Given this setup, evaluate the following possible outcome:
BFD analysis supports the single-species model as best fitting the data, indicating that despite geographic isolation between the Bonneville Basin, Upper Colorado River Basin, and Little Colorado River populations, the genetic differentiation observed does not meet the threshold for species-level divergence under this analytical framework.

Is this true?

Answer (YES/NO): NO